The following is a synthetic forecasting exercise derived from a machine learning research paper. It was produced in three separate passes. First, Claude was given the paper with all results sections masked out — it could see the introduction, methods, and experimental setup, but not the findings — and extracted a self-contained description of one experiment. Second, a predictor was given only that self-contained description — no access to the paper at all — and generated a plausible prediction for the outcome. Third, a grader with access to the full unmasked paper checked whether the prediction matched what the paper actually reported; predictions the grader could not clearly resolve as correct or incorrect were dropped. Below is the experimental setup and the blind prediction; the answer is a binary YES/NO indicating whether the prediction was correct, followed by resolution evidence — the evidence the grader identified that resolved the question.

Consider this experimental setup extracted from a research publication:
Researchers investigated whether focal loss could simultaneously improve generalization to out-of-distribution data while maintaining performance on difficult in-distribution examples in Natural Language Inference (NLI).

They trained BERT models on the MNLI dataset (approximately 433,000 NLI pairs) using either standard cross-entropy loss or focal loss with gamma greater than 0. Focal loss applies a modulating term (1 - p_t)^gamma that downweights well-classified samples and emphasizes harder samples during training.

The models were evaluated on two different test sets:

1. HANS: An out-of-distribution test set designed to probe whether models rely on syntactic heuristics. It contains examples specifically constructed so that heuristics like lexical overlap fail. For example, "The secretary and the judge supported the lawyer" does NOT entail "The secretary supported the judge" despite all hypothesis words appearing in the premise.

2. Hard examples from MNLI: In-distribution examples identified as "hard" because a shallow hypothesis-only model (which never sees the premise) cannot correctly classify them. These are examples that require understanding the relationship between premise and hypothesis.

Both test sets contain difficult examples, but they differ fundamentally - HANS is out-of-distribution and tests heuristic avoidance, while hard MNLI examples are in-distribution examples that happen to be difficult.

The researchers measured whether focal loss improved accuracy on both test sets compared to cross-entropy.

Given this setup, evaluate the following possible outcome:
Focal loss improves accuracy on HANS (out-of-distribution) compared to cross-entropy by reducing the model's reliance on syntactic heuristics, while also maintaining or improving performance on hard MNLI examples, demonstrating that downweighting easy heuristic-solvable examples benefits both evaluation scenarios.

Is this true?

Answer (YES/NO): NO